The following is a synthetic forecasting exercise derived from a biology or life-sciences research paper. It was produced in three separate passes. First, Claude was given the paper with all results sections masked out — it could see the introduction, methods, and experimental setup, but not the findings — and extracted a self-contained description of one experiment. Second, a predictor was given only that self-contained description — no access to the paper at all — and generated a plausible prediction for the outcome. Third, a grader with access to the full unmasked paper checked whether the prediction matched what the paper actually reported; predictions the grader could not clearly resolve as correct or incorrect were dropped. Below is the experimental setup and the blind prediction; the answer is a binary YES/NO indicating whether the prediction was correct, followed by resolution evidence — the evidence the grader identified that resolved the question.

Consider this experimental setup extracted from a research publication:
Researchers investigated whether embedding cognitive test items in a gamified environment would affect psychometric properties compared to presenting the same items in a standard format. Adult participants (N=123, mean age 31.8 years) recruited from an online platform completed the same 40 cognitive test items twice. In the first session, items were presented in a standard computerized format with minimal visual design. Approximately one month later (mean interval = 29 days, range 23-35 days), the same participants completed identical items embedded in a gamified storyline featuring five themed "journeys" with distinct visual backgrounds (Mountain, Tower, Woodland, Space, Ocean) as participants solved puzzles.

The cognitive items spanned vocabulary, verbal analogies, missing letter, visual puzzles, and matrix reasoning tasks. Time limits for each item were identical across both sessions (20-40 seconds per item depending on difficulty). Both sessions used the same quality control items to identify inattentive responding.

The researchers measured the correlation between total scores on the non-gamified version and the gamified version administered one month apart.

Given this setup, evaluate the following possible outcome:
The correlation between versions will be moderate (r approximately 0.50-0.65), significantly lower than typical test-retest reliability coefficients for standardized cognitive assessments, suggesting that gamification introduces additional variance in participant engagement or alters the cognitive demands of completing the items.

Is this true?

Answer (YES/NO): NO